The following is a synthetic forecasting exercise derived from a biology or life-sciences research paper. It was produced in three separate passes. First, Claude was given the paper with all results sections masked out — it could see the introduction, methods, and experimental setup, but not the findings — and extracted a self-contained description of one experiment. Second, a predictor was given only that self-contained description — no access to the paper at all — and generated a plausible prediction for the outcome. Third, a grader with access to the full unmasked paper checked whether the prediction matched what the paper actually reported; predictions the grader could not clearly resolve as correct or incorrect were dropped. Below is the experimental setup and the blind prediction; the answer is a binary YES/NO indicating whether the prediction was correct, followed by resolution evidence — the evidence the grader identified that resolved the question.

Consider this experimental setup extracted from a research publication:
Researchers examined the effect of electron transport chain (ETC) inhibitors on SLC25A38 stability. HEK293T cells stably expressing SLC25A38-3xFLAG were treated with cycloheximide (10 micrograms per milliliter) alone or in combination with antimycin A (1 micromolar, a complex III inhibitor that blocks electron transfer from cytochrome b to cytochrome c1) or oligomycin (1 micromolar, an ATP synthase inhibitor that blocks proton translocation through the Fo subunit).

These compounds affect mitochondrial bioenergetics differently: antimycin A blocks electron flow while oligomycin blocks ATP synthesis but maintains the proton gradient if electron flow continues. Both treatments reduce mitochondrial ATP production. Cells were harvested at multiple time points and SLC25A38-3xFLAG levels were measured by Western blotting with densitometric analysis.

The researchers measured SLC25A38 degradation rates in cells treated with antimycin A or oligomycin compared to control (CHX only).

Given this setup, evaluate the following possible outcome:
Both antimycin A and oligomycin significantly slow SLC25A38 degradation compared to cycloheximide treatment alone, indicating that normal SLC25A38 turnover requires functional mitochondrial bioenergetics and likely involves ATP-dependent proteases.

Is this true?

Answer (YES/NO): NO